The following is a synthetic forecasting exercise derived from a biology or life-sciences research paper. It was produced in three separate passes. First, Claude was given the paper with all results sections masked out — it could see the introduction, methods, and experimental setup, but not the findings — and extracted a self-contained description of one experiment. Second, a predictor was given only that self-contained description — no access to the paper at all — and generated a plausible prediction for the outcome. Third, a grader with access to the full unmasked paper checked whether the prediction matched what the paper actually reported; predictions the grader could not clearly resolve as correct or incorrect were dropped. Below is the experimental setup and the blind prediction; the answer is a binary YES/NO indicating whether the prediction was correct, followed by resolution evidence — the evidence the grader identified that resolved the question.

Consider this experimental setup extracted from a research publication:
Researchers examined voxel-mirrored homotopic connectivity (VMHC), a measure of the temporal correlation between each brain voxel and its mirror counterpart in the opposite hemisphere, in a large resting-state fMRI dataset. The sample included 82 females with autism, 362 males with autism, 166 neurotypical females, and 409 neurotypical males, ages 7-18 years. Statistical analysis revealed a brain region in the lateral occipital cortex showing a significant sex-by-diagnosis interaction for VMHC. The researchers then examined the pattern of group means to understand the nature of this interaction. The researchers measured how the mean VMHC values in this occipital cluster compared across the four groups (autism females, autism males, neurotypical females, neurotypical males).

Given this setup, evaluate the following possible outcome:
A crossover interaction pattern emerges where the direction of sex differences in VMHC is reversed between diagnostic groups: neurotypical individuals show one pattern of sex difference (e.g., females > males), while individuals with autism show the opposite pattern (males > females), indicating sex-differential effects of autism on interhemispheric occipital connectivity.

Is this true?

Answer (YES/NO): YES